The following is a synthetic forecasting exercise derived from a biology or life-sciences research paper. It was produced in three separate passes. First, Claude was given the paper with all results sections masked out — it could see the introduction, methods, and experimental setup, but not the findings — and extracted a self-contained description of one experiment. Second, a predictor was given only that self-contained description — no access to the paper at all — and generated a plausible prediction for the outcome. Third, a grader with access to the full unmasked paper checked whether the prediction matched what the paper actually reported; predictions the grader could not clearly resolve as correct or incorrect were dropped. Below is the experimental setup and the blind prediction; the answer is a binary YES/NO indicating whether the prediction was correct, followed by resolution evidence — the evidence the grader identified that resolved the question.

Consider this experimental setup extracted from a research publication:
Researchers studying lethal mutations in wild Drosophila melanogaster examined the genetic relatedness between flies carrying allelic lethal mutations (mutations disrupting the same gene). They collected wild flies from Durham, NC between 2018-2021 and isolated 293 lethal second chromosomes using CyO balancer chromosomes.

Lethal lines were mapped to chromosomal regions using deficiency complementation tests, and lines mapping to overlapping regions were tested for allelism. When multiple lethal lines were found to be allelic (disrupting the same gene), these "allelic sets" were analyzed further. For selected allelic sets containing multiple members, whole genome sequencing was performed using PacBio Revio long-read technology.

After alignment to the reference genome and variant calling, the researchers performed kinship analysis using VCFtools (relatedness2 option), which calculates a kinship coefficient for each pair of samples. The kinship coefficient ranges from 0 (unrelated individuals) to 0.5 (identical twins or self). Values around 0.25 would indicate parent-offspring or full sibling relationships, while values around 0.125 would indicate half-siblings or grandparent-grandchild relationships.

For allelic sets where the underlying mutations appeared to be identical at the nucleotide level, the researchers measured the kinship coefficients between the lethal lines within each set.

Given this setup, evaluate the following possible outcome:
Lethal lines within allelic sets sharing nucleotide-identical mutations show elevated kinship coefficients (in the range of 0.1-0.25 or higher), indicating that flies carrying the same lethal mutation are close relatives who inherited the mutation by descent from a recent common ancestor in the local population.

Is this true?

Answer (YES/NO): YES